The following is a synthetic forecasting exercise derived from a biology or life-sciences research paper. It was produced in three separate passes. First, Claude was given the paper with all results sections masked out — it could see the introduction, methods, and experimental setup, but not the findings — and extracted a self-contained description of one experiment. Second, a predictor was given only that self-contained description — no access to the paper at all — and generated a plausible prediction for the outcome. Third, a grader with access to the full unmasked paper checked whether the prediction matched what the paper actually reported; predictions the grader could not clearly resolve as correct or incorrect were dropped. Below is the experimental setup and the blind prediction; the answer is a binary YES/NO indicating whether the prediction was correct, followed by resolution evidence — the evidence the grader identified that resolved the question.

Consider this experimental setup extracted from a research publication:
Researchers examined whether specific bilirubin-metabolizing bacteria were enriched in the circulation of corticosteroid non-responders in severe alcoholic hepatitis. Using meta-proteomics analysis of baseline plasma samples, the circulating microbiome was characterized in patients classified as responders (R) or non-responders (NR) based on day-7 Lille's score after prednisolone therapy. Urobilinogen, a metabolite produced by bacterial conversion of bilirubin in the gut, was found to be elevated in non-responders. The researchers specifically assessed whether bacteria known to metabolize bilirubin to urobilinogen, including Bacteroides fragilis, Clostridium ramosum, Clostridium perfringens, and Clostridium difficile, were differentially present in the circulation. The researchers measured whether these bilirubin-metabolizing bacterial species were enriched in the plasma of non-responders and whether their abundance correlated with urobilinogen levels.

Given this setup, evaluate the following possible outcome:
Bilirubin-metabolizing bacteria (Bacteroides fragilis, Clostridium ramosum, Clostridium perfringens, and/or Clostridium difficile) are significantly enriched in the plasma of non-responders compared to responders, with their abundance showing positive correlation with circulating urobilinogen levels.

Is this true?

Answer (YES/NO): YES